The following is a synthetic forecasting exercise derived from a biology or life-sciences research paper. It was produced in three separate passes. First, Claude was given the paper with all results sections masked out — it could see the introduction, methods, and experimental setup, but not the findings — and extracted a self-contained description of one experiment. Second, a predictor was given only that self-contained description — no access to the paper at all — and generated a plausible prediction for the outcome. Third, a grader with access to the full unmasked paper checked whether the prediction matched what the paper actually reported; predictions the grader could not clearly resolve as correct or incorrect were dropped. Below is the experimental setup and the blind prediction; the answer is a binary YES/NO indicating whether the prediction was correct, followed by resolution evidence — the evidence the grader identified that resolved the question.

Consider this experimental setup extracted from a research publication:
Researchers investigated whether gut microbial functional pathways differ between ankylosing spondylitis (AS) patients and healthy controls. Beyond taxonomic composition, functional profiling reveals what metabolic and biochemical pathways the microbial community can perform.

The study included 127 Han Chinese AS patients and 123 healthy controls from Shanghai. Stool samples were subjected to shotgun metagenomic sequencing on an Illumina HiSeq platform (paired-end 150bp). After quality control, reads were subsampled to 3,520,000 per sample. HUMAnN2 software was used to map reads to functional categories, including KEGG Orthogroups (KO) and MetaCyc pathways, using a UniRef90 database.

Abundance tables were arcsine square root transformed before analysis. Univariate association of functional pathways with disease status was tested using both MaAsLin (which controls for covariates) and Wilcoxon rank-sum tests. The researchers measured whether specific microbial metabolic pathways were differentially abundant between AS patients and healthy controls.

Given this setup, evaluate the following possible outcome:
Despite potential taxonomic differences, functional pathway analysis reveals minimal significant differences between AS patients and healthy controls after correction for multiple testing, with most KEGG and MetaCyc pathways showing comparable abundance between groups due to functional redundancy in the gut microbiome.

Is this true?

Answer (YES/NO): NO